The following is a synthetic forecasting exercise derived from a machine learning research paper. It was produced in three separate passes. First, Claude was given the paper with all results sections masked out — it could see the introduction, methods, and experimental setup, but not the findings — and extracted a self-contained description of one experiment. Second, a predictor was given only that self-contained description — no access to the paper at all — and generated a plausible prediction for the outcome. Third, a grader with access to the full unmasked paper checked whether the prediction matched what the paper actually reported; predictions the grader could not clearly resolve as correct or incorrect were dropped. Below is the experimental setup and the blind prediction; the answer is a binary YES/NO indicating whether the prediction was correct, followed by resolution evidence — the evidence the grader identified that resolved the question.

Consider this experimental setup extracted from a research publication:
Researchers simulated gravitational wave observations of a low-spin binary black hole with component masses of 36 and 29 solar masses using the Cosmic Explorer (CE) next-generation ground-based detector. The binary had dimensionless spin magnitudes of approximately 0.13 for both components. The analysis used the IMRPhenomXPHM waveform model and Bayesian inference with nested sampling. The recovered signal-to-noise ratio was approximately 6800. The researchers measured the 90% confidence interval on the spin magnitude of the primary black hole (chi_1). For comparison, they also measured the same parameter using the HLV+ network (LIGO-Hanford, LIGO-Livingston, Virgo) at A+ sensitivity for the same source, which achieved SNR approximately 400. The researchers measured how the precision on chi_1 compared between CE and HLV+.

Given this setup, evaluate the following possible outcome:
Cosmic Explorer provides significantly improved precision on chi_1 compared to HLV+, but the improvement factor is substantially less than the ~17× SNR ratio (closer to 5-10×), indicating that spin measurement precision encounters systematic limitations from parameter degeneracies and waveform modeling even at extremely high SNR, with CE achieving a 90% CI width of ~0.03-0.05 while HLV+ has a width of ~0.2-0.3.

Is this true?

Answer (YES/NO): NO